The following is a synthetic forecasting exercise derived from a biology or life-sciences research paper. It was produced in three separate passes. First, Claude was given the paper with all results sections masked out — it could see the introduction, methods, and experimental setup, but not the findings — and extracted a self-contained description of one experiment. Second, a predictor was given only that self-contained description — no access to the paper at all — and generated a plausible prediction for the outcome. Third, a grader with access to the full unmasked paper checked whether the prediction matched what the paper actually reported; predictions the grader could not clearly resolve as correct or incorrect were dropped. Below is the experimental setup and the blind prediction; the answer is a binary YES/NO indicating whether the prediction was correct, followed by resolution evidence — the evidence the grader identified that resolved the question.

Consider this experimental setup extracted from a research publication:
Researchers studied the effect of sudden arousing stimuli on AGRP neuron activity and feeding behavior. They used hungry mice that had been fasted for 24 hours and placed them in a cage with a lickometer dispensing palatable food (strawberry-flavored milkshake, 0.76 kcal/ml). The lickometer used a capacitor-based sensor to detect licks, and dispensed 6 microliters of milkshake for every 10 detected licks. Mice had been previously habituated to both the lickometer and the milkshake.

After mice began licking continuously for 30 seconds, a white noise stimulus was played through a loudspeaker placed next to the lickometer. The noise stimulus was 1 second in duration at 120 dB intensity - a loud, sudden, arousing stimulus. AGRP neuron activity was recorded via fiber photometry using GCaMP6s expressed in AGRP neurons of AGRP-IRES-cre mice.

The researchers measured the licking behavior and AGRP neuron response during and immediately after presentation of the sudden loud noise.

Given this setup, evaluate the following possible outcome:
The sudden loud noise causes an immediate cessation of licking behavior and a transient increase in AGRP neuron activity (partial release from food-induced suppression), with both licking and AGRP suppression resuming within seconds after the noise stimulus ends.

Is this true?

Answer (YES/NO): NO